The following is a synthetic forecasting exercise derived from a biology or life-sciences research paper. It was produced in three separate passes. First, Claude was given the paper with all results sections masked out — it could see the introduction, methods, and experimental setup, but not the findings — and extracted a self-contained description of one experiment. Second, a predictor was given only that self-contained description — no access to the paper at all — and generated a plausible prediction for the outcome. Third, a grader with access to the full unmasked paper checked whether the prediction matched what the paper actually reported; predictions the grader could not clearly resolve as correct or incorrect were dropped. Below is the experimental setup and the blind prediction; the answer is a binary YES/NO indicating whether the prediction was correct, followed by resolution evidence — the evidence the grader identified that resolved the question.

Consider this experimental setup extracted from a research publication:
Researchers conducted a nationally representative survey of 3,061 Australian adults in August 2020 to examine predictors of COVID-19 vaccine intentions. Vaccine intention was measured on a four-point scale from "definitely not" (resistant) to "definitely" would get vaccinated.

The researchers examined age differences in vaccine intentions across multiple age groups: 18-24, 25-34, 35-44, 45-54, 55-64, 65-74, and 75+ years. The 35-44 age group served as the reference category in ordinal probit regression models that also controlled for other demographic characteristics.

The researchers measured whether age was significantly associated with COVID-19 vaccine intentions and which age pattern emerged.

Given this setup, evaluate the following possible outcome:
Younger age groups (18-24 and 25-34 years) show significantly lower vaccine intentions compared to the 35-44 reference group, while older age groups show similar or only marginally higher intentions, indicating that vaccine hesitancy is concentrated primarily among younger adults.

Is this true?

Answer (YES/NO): NO